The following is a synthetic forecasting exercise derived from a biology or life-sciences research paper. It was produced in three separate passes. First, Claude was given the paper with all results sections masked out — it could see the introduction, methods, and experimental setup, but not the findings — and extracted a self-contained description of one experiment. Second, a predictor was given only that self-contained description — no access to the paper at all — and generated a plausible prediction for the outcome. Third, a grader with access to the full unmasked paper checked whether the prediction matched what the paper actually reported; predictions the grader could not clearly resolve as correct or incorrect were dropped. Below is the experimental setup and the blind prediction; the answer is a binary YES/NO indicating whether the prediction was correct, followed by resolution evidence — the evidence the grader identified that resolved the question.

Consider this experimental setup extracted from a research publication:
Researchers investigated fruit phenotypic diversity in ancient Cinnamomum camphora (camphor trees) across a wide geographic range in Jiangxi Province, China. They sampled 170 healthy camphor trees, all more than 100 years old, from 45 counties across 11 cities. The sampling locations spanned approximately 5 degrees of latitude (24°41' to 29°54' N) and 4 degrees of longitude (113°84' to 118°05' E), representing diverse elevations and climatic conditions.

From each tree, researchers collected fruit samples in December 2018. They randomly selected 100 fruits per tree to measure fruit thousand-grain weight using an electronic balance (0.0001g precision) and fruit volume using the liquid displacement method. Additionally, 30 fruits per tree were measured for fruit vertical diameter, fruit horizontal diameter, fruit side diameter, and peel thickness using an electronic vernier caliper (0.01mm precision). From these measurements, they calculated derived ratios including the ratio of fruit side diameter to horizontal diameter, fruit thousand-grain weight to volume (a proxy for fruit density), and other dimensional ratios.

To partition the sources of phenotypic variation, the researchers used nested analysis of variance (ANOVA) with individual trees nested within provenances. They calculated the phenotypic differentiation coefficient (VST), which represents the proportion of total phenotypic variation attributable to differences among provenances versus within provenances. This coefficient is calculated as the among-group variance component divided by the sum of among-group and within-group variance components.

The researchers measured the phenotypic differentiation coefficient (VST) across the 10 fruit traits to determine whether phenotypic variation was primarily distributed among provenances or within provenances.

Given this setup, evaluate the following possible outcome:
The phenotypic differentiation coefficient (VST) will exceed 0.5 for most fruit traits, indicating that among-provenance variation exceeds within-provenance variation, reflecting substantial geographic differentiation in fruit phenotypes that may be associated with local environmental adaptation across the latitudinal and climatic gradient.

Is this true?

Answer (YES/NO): YES